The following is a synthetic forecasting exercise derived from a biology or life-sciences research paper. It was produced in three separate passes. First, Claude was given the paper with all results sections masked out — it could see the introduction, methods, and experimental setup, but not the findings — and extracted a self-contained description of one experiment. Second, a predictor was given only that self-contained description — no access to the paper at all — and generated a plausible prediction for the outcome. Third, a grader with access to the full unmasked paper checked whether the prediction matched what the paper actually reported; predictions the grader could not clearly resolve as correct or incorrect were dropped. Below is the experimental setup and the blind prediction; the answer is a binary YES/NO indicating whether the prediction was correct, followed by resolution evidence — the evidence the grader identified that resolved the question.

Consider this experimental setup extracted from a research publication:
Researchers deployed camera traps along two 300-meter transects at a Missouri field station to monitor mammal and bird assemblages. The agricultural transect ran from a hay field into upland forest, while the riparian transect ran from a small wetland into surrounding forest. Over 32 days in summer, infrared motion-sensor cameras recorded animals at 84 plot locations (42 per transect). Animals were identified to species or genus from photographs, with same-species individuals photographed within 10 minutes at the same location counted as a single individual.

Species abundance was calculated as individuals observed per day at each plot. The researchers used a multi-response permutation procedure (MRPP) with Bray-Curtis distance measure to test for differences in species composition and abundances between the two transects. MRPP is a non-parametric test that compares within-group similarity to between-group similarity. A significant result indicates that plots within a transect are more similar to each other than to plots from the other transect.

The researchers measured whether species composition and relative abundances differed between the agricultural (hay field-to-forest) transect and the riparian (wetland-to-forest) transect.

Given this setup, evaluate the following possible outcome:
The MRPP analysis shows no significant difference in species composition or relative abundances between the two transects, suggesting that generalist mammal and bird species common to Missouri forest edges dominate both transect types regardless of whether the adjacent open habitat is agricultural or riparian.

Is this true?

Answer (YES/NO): NO